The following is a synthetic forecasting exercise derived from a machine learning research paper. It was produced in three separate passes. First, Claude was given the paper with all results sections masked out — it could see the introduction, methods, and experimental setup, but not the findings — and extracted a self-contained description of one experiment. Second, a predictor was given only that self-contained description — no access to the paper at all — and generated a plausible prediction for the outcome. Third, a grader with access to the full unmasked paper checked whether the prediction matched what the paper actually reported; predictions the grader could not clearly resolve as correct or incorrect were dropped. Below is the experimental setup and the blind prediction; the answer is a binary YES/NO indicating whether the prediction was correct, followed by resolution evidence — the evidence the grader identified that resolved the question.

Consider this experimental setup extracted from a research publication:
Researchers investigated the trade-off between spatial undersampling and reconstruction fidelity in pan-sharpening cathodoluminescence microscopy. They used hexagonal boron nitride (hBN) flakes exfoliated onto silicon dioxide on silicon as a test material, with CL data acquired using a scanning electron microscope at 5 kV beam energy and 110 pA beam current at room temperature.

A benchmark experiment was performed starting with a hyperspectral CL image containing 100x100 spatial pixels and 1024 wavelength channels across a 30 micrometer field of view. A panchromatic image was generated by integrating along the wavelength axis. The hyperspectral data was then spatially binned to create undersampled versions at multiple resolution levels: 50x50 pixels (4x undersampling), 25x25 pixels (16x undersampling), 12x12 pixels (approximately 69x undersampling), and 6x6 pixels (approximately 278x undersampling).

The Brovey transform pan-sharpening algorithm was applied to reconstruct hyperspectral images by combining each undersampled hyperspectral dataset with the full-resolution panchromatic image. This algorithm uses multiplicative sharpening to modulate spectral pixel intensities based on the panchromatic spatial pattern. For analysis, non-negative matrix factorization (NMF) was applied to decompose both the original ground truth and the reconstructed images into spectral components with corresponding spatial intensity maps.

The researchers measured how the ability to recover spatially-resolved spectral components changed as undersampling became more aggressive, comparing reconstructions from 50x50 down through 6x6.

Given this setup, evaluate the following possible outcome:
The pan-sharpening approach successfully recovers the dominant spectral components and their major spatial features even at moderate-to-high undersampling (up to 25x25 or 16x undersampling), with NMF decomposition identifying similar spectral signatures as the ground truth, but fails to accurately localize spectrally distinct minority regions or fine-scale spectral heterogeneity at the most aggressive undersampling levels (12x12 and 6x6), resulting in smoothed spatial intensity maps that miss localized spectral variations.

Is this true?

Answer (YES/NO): NO